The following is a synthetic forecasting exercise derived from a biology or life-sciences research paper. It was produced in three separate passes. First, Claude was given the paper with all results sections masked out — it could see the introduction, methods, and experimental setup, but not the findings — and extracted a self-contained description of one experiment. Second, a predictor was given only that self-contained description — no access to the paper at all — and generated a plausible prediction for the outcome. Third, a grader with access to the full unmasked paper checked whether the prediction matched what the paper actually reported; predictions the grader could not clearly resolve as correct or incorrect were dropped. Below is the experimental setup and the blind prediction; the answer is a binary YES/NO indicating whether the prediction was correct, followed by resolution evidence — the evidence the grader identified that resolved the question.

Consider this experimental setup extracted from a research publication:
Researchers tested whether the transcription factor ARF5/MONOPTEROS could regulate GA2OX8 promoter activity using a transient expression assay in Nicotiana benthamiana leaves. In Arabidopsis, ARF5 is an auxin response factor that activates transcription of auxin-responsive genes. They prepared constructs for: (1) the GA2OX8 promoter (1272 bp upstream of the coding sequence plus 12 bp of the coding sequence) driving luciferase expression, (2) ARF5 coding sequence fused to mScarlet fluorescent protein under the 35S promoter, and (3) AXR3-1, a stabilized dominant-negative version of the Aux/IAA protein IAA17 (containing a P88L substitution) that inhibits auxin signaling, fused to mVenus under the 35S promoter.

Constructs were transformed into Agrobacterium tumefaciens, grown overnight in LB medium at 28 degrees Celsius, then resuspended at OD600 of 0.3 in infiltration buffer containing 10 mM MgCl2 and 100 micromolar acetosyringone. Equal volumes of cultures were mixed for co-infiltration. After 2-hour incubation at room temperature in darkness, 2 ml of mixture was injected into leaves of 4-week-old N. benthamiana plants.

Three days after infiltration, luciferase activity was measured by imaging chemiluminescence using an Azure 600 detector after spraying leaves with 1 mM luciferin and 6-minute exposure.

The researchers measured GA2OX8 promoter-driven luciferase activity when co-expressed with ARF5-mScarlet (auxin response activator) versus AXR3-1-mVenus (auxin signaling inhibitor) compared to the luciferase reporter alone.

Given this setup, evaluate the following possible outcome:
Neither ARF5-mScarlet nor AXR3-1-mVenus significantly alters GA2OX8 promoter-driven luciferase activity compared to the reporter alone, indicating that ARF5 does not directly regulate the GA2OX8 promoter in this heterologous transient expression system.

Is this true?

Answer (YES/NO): NO